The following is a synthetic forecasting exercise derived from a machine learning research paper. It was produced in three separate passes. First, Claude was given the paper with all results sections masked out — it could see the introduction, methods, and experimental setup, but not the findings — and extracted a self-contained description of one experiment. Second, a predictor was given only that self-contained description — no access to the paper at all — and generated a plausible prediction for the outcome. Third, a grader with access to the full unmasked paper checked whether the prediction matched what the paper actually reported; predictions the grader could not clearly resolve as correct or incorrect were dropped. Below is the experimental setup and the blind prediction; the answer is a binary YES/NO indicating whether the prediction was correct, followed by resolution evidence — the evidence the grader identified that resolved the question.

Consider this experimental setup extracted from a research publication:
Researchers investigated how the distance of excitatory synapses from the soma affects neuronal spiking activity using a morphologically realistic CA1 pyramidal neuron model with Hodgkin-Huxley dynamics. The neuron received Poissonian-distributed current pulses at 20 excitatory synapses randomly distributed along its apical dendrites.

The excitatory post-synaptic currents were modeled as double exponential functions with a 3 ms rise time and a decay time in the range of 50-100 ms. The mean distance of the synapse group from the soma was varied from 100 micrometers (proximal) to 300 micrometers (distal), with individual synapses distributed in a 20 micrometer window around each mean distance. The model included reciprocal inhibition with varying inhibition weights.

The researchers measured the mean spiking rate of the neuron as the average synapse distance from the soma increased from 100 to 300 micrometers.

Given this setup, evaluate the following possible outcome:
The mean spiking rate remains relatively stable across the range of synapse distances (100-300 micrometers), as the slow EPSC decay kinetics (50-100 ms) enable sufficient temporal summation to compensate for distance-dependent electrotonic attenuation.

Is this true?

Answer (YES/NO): NO